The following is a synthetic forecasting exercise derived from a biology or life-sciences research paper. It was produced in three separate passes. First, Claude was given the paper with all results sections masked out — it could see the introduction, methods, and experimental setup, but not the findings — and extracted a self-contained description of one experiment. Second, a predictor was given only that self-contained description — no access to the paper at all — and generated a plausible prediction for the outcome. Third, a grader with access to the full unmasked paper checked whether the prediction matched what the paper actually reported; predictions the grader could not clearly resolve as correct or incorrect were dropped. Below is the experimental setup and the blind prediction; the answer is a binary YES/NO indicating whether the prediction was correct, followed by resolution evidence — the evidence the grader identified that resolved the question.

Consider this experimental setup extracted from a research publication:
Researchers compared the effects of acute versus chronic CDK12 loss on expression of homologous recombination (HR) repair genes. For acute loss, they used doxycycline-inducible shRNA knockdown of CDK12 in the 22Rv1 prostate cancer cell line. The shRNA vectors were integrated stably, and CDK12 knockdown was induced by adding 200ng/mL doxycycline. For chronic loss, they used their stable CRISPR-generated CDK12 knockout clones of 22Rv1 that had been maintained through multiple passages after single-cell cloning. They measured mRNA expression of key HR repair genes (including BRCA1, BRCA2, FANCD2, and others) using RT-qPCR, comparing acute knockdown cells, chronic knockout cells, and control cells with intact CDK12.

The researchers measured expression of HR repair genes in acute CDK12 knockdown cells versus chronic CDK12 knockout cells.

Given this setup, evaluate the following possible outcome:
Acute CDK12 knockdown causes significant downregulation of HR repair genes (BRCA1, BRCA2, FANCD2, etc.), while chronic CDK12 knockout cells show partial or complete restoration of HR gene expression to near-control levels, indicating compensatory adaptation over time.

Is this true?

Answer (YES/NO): YES